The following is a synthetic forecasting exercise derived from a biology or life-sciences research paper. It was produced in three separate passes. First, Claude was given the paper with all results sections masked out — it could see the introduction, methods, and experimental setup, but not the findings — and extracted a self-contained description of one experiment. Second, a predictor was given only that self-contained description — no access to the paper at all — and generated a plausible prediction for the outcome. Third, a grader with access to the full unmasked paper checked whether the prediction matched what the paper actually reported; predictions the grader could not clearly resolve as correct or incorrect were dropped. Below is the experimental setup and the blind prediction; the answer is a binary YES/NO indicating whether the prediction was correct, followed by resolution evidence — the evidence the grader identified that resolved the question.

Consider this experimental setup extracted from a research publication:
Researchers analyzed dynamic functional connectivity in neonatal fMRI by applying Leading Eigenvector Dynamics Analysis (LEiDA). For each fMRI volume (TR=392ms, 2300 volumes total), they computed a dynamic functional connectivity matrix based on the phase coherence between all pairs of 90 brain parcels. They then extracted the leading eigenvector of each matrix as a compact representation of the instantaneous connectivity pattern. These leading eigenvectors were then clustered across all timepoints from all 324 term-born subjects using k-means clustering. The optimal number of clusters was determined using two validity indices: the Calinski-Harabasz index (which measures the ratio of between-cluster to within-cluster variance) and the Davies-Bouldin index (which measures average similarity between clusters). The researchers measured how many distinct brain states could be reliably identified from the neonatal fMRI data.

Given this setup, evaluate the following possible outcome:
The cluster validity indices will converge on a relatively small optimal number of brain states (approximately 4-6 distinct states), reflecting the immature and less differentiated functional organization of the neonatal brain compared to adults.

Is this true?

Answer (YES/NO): YES